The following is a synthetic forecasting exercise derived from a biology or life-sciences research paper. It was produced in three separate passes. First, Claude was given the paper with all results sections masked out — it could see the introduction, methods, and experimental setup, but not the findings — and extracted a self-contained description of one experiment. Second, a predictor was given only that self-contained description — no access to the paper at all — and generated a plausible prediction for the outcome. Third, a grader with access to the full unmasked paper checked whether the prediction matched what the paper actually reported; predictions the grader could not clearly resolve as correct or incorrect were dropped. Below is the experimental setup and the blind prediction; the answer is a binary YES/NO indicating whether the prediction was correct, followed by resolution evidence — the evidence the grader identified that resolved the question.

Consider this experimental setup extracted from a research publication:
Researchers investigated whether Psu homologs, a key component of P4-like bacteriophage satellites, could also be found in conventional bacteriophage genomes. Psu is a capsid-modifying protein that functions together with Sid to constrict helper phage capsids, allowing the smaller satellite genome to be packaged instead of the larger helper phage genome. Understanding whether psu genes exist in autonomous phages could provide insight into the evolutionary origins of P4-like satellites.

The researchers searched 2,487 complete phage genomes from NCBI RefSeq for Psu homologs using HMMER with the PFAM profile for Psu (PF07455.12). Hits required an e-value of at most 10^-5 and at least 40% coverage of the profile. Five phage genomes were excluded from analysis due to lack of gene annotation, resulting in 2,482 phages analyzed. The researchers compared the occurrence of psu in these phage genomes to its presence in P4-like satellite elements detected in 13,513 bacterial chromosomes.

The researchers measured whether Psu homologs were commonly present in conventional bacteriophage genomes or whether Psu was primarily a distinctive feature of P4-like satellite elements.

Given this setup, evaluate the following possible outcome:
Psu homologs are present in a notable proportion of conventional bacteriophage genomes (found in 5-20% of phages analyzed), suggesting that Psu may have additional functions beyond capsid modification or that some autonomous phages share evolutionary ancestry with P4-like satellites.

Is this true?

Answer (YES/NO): NO